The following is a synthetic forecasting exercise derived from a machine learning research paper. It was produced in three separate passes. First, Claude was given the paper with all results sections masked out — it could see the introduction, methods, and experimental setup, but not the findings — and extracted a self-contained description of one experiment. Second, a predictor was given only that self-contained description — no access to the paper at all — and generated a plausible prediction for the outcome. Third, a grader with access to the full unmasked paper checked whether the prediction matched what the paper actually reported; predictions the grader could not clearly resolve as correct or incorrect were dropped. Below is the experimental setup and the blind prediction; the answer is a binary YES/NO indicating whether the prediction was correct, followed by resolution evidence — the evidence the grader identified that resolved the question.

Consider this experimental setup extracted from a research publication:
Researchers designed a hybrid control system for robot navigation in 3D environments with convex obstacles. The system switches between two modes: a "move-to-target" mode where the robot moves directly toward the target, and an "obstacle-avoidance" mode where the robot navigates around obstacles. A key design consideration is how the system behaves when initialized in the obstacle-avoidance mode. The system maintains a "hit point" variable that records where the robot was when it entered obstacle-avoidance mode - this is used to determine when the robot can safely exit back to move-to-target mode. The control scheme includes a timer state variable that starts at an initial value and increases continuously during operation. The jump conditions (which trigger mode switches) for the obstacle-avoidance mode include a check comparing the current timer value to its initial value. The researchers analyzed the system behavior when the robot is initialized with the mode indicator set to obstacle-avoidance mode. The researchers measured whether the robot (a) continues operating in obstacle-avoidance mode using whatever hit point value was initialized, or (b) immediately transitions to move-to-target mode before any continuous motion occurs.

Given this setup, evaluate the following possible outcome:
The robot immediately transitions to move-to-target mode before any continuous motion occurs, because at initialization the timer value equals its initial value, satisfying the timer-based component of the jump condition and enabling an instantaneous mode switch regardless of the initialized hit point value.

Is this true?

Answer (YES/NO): YES